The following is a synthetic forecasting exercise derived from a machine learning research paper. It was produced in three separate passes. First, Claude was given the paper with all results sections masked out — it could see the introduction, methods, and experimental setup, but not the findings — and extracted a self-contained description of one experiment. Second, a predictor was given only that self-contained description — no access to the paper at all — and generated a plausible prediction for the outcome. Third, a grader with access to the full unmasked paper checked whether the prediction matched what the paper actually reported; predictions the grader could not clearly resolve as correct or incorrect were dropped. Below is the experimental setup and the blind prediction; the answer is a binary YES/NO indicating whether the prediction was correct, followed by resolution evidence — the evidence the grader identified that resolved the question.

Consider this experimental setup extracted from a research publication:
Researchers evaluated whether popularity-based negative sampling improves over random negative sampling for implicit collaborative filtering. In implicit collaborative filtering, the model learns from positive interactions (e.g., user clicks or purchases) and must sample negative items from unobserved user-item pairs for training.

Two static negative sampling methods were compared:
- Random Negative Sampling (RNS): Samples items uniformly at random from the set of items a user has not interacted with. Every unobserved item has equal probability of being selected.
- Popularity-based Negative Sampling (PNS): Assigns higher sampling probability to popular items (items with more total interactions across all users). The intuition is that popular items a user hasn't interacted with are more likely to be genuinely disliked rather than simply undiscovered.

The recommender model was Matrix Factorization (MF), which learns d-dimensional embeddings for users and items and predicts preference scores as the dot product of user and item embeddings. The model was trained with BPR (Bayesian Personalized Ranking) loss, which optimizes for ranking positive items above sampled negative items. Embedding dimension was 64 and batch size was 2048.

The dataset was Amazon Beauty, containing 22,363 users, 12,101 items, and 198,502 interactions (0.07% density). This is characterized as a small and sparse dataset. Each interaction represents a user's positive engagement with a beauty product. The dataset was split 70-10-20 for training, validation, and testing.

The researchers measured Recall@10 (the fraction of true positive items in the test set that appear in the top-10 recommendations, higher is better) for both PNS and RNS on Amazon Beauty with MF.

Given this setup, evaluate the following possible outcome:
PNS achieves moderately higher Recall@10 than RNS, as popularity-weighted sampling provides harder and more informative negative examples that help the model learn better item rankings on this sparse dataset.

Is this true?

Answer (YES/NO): NO